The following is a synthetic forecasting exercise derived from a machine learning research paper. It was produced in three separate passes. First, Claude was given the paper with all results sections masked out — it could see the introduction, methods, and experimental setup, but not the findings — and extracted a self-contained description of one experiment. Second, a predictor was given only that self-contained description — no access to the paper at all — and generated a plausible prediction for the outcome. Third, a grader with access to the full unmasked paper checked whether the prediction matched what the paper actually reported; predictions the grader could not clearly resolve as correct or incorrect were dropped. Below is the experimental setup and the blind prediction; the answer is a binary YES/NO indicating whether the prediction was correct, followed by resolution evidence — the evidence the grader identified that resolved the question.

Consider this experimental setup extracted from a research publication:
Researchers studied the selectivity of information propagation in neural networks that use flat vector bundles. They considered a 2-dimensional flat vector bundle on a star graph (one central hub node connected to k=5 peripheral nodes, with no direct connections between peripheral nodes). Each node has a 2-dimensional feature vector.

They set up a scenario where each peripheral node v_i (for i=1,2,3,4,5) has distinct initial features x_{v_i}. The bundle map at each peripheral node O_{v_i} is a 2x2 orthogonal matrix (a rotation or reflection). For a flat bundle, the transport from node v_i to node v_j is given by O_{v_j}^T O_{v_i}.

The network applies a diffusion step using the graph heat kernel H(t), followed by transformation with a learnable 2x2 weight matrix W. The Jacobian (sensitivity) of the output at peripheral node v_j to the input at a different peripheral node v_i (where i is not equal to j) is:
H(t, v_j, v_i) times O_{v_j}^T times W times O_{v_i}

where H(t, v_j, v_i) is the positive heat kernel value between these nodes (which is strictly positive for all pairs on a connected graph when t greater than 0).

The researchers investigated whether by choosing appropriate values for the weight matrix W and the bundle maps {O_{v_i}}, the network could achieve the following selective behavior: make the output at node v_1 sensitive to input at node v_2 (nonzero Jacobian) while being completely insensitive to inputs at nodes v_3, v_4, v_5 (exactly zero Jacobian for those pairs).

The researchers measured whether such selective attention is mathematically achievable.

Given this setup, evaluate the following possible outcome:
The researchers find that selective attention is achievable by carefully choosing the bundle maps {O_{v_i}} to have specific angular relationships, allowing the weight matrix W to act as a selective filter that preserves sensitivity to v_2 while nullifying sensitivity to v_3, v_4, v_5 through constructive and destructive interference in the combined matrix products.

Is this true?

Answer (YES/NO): YES